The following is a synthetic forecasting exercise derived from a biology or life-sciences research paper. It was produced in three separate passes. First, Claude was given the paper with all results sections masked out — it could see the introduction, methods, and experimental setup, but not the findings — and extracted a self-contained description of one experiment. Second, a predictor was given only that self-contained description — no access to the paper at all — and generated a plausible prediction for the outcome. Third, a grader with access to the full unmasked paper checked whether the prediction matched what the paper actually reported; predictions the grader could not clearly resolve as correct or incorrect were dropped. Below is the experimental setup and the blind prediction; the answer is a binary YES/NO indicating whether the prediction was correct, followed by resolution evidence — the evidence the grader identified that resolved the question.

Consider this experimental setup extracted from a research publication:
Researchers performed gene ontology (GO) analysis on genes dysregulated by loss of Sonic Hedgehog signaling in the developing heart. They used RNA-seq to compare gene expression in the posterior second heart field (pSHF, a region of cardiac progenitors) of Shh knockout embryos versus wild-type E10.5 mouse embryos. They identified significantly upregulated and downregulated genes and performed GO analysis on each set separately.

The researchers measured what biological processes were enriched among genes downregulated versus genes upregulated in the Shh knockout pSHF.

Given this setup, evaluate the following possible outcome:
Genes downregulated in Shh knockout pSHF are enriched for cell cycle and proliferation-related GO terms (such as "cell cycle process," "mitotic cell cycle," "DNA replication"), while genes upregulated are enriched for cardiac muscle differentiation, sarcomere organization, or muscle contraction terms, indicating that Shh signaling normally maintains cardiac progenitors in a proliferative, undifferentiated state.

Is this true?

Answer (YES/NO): NO